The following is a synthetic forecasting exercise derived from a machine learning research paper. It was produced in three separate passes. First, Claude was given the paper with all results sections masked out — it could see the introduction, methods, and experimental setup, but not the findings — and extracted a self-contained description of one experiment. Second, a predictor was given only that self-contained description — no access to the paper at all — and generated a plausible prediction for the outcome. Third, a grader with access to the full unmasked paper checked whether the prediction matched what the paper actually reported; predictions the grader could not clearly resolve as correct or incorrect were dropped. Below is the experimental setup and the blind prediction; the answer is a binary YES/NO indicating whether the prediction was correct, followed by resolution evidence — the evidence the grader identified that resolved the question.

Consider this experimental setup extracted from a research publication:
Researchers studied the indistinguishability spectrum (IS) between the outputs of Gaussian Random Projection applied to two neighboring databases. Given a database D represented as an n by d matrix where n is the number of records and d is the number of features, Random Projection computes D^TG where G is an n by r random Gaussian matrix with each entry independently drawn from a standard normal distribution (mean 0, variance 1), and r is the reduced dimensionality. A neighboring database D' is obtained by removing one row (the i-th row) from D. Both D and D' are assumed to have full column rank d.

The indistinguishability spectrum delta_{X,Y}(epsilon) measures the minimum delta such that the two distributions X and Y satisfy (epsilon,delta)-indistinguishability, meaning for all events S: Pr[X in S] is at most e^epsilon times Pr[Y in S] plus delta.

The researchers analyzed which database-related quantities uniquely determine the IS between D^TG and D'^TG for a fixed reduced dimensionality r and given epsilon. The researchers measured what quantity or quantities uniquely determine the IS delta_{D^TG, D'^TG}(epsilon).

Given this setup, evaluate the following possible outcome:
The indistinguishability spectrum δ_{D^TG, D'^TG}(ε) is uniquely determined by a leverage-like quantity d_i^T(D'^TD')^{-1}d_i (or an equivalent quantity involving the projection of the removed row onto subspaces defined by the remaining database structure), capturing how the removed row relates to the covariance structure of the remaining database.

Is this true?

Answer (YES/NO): NO